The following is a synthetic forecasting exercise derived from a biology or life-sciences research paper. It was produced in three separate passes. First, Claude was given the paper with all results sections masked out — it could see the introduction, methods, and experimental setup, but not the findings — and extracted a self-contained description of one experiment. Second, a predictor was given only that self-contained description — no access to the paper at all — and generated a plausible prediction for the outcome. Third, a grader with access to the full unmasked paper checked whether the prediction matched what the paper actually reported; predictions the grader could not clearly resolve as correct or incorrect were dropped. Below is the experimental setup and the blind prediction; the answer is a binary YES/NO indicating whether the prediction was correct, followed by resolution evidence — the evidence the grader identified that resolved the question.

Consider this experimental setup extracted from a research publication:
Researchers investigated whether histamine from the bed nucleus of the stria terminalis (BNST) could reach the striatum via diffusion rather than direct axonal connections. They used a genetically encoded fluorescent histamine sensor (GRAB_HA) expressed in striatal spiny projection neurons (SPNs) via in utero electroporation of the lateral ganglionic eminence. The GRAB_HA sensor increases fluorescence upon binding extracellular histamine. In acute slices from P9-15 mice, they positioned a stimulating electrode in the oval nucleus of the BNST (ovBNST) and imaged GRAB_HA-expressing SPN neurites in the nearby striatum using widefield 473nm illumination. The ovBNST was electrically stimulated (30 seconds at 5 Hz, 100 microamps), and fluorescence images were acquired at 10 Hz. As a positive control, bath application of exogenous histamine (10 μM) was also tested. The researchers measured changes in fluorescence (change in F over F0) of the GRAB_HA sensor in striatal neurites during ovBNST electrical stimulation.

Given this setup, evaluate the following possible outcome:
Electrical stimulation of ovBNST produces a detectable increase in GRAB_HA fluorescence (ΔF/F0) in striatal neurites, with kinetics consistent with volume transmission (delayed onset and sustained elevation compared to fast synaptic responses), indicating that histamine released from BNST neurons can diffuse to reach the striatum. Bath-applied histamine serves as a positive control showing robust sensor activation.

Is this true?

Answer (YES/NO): NO